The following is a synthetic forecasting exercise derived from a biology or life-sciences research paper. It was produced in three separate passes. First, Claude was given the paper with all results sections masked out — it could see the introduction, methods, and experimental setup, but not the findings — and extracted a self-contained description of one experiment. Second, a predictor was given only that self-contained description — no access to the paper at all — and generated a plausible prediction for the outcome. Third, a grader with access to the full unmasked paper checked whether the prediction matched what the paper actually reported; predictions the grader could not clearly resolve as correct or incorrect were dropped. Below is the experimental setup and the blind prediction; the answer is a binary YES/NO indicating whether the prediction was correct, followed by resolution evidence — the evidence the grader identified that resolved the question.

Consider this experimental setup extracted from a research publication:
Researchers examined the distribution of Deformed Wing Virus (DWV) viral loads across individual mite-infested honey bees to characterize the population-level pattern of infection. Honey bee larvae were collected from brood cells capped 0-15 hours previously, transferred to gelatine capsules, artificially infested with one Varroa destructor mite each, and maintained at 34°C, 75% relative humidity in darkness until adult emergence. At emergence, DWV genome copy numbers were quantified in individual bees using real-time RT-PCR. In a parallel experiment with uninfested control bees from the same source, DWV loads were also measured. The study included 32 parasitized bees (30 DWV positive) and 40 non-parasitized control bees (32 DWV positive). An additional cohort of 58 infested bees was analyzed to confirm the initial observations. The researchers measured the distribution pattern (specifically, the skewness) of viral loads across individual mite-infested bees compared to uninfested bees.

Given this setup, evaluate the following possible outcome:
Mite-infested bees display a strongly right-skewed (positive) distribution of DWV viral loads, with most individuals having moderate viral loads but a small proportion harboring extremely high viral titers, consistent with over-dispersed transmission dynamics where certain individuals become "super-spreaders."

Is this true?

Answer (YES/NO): YES